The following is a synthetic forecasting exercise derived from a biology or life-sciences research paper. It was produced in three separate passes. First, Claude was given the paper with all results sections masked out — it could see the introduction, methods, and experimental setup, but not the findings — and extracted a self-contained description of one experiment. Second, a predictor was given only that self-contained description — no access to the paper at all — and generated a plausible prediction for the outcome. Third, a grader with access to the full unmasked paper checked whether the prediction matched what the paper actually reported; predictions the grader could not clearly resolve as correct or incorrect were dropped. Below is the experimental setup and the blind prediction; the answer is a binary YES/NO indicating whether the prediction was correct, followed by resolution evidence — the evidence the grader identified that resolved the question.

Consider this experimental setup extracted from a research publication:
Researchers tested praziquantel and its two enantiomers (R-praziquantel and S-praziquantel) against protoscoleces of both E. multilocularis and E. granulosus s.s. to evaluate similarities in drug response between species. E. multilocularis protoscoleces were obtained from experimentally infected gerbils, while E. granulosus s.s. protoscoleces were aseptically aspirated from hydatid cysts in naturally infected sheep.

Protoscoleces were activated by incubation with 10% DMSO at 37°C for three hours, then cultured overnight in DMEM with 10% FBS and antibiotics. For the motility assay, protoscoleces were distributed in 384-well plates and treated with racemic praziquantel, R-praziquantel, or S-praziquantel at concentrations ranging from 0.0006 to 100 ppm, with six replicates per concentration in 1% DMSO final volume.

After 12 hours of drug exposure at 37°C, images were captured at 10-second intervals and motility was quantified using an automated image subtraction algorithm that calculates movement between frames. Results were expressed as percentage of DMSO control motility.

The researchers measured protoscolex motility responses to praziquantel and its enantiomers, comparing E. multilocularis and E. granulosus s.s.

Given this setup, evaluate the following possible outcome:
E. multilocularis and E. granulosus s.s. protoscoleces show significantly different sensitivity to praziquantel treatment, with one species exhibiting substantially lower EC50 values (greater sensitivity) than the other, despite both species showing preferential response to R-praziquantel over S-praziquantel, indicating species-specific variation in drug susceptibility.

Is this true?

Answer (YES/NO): NO